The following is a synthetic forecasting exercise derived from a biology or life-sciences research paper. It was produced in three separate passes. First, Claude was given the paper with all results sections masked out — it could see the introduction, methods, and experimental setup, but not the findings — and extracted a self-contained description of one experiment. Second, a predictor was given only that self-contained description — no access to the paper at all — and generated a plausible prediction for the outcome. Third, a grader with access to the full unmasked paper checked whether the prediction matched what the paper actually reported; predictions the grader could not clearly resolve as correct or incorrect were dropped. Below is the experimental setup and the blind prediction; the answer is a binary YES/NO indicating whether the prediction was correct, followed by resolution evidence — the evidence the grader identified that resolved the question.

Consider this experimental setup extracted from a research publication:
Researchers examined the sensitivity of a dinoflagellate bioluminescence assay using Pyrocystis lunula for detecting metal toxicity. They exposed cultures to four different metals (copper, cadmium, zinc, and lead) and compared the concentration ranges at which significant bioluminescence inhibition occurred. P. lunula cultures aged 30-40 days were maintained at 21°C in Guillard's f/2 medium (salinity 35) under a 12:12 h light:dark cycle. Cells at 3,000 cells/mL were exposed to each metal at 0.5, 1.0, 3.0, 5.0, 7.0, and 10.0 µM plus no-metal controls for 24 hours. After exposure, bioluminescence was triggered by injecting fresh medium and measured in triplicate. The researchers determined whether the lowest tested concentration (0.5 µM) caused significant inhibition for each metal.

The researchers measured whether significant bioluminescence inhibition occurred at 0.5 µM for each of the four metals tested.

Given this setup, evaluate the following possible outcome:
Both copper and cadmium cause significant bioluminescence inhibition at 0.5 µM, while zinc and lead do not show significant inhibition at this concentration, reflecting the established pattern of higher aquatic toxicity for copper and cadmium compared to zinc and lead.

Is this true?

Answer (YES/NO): NO